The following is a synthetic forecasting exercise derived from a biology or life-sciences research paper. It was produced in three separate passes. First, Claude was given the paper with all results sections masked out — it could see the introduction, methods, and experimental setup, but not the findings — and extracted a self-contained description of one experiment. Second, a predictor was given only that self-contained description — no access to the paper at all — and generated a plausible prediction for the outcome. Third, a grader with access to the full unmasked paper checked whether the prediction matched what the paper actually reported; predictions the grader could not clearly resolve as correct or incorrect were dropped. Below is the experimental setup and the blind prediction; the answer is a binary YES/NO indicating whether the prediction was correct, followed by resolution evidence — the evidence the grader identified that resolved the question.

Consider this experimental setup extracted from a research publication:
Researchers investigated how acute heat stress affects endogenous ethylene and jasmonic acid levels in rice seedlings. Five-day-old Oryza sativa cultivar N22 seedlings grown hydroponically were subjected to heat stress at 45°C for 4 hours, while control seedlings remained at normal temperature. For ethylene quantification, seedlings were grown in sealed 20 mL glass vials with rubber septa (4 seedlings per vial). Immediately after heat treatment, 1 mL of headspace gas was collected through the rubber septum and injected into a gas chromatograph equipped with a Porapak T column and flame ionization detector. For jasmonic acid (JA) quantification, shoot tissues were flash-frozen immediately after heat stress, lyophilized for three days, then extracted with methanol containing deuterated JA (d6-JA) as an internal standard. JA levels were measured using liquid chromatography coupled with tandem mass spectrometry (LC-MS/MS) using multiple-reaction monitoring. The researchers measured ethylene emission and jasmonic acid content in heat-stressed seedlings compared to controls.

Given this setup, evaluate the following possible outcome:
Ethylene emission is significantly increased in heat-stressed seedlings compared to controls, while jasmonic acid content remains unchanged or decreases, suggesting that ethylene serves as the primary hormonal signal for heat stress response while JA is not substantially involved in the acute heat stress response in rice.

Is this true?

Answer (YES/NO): NO